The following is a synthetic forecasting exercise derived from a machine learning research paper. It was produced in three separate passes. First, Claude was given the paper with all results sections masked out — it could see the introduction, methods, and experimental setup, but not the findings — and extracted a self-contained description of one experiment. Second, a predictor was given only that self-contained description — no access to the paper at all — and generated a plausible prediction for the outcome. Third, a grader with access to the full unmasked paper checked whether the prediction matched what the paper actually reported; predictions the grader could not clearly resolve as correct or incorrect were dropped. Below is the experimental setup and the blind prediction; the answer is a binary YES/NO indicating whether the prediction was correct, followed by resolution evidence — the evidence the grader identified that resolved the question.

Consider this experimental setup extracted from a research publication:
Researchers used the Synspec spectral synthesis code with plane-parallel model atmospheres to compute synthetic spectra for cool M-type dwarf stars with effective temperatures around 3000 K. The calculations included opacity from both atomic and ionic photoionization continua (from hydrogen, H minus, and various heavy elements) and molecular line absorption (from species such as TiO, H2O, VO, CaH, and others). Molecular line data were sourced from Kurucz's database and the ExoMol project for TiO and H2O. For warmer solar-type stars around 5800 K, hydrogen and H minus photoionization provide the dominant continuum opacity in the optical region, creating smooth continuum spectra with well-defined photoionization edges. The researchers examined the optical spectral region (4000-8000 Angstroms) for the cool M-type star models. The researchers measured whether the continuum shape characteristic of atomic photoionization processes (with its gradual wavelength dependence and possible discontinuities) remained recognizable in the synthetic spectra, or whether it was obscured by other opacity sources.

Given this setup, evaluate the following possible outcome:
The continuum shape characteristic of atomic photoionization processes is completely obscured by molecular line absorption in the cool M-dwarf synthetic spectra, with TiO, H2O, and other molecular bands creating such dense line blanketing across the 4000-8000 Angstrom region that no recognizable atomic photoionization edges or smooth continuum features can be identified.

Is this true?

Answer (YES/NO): YES